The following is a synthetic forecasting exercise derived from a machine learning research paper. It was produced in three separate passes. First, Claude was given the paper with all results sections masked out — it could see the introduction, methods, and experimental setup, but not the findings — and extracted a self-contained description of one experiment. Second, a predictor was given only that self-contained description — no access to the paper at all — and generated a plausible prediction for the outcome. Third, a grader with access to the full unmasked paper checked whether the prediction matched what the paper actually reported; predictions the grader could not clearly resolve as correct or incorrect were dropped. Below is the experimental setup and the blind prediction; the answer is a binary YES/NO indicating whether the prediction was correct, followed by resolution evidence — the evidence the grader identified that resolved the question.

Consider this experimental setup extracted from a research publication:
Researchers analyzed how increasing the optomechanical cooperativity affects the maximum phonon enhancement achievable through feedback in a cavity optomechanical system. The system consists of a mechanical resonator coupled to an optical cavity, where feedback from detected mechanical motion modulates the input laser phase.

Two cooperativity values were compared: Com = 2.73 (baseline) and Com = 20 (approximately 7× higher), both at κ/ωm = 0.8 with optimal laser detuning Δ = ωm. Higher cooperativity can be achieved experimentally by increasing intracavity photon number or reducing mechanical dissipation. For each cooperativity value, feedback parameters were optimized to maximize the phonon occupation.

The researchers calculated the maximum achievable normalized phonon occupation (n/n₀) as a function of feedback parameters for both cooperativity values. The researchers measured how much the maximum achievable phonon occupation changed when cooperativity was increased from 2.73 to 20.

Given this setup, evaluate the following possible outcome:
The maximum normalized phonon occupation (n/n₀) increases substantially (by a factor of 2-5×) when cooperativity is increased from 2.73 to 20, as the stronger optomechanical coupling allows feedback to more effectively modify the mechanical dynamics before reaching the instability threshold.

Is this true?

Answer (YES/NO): NO